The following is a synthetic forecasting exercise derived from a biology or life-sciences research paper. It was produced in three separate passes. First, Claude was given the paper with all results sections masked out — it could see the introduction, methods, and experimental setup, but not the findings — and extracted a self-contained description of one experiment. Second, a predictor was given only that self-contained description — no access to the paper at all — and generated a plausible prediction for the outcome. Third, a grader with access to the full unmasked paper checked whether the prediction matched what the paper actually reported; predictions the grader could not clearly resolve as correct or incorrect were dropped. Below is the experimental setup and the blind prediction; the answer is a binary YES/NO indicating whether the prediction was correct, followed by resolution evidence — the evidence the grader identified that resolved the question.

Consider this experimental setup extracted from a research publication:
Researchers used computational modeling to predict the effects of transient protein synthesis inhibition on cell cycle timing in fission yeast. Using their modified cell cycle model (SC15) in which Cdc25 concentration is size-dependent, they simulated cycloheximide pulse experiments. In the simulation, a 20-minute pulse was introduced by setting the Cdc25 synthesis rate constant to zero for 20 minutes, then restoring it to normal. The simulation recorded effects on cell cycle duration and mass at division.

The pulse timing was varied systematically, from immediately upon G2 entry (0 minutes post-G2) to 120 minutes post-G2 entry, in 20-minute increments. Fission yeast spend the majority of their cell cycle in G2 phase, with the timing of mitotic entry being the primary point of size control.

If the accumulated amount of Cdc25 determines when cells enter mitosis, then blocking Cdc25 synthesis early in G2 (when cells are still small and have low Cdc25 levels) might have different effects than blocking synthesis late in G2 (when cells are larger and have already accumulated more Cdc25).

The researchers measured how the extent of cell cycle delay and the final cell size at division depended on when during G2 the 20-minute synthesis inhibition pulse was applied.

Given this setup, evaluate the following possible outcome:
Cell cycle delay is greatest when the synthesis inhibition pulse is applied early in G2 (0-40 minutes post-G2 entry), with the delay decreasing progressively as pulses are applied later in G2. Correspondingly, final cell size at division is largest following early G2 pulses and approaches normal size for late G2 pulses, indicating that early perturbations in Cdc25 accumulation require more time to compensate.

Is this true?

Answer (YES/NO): NO